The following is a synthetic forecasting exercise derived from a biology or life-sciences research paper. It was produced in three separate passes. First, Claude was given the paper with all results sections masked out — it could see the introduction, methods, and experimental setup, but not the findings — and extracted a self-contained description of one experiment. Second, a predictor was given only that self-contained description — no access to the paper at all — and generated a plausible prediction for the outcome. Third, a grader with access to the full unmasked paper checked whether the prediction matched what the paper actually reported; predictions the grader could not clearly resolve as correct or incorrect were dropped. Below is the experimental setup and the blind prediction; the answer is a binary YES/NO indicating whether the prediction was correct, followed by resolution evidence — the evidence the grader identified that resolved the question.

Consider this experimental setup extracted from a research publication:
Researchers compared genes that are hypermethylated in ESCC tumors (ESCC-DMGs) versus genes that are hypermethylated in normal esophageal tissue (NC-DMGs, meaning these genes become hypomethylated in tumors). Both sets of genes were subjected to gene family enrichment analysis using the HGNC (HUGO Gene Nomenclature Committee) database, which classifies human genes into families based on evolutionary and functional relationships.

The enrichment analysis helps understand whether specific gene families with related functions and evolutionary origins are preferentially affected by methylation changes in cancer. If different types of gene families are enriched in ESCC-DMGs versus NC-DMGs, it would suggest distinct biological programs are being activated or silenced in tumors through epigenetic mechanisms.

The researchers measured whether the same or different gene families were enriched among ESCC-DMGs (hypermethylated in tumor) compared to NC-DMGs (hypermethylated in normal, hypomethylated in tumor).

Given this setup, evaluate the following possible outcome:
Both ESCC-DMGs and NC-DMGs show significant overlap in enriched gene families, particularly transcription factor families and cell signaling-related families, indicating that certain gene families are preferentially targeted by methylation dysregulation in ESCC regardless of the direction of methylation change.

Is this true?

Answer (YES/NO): NO